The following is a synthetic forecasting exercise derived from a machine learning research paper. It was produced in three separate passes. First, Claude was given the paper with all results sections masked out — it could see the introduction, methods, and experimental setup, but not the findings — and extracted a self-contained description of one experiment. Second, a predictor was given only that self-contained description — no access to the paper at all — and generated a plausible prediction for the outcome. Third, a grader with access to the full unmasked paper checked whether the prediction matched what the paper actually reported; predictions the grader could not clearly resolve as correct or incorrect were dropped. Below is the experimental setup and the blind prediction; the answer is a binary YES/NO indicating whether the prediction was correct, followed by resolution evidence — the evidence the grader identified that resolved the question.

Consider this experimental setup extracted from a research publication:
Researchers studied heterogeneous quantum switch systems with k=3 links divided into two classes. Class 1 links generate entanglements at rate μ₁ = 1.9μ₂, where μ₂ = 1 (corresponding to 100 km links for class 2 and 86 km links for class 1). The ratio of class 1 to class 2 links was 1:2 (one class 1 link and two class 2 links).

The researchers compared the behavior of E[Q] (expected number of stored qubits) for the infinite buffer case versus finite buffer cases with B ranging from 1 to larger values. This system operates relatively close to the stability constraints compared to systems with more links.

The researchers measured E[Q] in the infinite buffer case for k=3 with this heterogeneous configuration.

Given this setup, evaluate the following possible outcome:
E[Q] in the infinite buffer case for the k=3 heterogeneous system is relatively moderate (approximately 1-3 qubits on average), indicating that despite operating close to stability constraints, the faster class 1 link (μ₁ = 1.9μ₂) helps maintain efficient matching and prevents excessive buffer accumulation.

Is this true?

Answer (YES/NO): NO